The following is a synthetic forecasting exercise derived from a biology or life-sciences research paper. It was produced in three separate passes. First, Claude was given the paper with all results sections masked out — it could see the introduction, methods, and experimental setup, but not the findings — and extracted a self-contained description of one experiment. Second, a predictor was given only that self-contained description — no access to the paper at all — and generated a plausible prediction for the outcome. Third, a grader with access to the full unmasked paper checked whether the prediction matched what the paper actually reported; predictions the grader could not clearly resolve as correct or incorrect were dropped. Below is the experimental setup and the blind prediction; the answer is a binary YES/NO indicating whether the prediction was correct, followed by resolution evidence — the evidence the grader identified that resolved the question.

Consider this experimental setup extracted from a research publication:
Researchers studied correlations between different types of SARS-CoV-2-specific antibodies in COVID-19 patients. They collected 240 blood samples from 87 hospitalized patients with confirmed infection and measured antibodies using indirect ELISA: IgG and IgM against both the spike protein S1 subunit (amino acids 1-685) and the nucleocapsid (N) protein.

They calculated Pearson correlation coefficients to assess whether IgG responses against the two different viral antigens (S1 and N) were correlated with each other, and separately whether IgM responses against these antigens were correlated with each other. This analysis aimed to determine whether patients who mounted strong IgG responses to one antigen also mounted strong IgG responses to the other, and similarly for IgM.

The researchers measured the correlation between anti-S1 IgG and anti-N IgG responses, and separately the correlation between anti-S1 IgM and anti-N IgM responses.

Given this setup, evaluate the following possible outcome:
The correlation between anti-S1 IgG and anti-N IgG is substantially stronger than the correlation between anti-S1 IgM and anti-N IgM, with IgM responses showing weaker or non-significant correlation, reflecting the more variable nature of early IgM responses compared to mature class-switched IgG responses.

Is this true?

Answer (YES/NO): YES